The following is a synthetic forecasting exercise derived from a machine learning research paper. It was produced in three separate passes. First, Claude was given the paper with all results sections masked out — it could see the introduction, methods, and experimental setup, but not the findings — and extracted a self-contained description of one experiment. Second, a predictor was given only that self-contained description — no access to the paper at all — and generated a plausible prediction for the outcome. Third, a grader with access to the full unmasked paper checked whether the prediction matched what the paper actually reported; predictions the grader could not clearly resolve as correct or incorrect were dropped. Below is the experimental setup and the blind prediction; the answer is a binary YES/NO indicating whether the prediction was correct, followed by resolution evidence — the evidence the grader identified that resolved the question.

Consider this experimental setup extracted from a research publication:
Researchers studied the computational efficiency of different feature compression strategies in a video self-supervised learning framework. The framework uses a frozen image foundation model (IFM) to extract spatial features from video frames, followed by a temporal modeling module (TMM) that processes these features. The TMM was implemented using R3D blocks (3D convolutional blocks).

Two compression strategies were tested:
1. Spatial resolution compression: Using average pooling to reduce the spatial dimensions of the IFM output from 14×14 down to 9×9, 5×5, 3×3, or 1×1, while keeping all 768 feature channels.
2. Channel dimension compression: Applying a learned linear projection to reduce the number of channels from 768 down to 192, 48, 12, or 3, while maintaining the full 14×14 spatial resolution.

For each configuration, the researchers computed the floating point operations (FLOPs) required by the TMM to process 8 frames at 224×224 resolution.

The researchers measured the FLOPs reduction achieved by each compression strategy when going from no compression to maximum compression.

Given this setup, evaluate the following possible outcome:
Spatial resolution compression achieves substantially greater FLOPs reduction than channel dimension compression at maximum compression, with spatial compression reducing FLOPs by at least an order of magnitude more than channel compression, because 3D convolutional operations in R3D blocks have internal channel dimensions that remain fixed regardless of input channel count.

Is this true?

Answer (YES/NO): YES